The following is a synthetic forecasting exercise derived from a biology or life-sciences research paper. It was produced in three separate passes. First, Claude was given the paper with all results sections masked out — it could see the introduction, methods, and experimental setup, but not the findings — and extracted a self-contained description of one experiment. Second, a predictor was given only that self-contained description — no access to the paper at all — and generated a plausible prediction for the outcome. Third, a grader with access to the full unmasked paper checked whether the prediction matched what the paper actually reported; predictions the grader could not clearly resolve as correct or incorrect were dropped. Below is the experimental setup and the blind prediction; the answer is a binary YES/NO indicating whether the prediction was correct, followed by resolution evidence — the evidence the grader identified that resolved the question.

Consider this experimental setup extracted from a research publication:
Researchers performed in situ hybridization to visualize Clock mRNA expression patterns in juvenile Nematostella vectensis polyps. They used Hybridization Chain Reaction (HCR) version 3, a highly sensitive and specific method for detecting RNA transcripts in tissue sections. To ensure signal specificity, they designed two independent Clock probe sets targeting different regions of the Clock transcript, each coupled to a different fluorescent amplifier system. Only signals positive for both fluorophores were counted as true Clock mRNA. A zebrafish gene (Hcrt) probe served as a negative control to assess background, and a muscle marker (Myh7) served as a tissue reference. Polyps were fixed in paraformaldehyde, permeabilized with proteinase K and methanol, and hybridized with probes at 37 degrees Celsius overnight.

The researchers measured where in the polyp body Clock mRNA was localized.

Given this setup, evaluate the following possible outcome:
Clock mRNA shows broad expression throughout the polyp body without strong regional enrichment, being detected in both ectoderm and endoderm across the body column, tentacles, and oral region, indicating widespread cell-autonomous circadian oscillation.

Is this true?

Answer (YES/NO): NO